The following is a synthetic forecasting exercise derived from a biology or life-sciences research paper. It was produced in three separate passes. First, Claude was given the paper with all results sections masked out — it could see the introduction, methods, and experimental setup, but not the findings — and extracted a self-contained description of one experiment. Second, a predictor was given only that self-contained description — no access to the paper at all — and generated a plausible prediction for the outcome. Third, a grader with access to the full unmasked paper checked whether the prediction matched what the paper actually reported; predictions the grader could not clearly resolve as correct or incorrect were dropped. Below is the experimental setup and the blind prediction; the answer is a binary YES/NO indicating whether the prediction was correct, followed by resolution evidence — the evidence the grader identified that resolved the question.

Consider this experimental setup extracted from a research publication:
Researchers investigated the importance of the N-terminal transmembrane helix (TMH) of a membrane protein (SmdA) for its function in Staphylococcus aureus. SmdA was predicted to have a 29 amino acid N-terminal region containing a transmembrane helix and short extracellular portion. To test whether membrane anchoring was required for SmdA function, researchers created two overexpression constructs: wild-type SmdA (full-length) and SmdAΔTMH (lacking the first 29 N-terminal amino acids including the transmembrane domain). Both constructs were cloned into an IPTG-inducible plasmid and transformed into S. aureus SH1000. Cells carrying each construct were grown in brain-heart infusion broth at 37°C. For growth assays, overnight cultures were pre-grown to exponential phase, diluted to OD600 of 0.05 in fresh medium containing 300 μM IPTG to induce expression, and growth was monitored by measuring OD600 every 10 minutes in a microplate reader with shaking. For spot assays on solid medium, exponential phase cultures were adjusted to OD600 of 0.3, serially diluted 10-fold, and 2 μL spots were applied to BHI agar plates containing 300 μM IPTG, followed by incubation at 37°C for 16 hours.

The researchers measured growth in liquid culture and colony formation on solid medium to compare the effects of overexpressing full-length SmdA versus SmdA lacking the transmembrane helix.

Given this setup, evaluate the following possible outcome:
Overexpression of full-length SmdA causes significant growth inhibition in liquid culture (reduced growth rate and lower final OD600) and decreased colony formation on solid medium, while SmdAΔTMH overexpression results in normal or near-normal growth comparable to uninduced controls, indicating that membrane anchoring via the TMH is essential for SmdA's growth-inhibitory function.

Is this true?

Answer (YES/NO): NO